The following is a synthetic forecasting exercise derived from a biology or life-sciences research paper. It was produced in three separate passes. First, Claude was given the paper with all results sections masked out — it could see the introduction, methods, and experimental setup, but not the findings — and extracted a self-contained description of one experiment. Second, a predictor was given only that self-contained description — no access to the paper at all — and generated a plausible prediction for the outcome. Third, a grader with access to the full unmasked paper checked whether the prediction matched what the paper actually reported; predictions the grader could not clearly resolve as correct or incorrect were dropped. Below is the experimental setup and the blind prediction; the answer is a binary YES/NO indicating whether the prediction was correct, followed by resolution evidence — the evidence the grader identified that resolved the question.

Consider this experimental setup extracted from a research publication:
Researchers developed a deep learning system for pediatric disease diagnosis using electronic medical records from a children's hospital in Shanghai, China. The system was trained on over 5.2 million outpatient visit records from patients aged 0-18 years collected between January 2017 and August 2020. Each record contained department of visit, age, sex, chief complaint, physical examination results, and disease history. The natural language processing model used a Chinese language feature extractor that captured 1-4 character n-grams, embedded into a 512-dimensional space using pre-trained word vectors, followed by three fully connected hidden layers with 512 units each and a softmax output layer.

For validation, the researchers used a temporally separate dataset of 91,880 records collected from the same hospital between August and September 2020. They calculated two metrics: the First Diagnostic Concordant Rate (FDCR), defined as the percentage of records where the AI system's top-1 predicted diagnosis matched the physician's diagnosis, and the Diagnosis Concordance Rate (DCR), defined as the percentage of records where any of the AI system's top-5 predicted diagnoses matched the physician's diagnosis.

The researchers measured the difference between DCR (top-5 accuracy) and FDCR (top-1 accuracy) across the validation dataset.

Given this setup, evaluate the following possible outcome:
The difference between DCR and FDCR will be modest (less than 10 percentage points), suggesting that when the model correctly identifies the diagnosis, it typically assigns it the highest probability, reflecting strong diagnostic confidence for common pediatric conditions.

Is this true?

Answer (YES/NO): NO